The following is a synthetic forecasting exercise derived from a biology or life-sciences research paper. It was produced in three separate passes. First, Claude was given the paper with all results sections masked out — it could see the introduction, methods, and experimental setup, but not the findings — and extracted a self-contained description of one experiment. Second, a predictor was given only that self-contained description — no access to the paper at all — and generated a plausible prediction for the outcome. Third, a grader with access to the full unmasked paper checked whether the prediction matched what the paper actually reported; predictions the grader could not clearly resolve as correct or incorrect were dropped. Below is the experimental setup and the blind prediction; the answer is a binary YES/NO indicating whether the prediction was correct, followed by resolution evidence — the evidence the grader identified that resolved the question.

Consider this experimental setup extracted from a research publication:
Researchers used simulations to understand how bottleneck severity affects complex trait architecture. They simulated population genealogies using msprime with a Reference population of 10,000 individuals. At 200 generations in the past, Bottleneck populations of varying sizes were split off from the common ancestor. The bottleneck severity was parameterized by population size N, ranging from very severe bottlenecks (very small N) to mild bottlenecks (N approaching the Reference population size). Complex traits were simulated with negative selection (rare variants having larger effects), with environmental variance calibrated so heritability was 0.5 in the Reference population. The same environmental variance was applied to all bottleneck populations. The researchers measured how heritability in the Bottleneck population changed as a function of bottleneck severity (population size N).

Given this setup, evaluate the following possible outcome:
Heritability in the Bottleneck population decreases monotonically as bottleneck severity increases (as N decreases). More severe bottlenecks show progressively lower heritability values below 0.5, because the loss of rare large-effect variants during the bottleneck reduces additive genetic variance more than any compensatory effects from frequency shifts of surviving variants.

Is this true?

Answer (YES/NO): YES